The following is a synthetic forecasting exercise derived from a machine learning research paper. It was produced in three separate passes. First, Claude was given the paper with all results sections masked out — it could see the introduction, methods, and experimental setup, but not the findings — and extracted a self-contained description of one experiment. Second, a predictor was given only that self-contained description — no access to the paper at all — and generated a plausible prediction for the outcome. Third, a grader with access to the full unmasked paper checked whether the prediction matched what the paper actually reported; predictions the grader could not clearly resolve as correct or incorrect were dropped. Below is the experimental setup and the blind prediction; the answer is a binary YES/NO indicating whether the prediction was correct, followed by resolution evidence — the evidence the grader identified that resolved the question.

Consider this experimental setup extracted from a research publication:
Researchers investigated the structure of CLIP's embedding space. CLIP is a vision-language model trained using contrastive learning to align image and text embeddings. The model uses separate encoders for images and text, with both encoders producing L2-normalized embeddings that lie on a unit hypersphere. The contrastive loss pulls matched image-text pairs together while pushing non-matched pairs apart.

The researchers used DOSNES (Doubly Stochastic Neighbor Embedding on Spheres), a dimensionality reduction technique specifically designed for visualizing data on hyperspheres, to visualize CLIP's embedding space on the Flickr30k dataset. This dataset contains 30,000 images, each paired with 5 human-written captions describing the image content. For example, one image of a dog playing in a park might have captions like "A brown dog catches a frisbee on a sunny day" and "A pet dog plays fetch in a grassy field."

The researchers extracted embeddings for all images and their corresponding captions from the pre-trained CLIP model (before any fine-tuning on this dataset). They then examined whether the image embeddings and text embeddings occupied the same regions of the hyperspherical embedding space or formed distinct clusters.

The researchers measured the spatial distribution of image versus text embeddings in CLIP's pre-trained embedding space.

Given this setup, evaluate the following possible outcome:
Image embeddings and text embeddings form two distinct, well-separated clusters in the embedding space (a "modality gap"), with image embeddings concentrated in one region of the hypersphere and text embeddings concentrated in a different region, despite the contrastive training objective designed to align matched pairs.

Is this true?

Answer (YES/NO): YES